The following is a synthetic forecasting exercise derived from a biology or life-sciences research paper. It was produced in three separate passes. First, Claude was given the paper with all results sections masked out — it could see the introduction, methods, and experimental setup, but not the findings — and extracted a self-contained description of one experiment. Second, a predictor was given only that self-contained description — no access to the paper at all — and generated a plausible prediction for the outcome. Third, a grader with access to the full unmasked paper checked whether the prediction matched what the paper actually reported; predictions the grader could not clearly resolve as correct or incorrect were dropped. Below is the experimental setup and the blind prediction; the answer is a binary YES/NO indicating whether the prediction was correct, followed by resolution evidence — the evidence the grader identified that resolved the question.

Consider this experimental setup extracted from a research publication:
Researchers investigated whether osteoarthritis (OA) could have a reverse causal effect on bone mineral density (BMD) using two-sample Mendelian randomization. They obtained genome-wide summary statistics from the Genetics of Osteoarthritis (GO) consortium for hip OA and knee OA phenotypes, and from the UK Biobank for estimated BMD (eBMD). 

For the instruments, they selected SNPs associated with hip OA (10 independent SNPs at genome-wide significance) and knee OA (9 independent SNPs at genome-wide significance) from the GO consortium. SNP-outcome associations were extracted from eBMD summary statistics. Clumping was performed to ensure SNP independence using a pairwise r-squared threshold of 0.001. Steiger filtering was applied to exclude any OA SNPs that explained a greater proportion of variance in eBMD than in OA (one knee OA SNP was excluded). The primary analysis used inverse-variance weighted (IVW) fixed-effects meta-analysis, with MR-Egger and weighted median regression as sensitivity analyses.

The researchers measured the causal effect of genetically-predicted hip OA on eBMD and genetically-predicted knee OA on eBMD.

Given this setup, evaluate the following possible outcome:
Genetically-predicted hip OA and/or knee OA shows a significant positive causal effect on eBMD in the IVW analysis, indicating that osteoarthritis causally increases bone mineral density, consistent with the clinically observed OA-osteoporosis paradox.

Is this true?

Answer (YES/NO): YES